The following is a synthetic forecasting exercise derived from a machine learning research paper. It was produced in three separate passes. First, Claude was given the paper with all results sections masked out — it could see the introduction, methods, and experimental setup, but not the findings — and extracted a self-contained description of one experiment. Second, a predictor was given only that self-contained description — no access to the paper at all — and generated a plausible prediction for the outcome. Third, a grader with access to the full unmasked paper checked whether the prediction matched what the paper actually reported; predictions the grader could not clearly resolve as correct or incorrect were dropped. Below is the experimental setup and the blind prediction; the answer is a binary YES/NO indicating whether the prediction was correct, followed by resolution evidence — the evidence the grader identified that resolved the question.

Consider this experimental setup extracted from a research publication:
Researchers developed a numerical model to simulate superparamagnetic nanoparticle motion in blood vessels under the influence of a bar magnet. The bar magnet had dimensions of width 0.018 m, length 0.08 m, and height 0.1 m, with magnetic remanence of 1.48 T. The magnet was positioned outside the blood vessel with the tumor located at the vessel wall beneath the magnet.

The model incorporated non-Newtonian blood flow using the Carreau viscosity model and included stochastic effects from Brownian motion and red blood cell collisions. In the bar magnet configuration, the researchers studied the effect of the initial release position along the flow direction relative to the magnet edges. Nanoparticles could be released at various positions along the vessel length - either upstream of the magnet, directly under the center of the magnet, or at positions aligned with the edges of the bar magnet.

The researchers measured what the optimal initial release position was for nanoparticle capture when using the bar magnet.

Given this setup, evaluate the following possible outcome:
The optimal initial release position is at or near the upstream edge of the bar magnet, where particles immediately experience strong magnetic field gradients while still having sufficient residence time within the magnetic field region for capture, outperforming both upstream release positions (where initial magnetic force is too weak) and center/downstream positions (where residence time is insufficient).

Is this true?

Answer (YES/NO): YES